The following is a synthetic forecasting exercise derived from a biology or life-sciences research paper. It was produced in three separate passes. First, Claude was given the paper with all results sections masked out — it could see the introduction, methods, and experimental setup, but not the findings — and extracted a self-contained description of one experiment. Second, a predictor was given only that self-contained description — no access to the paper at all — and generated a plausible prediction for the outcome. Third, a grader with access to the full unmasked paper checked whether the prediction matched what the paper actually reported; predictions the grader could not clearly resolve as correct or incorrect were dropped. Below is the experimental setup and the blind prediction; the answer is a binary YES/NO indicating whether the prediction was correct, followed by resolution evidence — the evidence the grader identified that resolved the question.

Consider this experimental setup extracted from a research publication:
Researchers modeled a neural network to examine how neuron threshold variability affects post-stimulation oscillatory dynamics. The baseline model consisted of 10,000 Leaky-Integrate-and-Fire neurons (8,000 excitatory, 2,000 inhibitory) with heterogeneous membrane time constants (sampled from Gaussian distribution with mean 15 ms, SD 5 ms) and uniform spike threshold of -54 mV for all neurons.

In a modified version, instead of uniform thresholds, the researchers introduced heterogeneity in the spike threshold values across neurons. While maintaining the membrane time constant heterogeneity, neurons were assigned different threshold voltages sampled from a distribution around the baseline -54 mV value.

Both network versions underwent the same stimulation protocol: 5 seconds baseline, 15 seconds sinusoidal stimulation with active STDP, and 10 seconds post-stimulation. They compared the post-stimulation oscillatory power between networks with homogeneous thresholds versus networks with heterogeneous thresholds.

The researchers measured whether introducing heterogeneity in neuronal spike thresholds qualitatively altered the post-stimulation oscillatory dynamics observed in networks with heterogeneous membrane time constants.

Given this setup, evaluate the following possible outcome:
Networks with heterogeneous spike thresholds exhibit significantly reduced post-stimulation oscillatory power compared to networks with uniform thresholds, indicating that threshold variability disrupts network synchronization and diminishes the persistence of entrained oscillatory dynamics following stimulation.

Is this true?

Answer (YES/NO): NO